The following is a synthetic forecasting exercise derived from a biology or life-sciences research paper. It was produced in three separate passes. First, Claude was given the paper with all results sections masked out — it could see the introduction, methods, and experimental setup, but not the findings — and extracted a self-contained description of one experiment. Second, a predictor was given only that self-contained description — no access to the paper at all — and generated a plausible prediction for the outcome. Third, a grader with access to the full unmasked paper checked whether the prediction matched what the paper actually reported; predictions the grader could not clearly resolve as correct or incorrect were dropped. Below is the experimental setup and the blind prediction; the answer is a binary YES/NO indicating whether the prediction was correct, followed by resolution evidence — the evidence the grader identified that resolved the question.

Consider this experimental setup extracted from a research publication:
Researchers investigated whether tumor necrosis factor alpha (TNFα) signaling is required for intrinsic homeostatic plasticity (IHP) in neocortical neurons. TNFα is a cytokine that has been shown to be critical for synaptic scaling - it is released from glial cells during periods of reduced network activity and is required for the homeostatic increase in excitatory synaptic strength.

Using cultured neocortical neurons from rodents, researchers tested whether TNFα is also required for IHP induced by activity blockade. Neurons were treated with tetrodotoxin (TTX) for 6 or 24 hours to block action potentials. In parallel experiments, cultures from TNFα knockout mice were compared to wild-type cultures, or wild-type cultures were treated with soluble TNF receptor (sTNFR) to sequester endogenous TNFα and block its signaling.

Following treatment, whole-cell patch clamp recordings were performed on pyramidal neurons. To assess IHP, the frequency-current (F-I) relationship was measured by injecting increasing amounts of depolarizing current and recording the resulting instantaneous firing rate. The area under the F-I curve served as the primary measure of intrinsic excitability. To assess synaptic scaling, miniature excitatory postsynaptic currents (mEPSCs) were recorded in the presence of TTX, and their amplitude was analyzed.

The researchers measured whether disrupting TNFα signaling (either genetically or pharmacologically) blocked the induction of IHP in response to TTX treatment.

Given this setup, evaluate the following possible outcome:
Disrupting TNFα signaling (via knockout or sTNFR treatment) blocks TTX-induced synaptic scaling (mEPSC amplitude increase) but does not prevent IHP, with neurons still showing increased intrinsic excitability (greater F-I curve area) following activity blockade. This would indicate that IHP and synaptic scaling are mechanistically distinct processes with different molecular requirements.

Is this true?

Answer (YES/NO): NO